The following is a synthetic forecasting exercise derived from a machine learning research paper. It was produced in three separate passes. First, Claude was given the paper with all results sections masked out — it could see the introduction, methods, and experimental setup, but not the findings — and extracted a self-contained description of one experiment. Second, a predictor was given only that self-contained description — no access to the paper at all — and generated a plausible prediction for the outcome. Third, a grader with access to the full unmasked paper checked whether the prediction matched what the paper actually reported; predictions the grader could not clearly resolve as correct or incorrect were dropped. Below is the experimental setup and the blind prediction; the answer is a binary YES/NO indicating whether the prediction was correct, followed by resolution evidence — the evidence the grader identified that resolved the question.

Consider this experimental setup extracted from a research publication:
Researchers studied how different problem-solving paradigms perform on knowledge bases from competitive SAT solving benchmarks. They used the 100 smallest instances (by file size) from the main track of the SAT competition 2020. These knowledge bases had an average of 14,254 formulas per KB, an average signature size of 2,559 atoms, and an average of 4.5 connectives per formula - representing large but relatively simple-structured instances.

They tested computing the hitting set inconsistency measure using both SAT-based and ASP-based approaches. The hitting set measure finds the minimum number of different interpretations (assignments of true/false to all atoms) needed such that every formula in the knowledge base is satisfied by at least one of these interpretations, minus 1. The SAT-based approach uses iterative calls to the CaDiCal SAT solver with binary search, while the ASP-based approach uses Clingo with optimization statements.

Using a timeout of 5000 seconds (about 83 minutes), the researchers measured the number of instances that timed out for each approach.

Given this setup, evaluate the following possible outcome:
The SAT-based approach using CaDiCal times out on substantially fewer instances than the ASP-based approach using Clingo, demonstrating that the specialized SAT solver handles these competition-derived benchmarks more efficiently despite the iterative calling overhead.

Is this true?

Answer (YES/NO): NO